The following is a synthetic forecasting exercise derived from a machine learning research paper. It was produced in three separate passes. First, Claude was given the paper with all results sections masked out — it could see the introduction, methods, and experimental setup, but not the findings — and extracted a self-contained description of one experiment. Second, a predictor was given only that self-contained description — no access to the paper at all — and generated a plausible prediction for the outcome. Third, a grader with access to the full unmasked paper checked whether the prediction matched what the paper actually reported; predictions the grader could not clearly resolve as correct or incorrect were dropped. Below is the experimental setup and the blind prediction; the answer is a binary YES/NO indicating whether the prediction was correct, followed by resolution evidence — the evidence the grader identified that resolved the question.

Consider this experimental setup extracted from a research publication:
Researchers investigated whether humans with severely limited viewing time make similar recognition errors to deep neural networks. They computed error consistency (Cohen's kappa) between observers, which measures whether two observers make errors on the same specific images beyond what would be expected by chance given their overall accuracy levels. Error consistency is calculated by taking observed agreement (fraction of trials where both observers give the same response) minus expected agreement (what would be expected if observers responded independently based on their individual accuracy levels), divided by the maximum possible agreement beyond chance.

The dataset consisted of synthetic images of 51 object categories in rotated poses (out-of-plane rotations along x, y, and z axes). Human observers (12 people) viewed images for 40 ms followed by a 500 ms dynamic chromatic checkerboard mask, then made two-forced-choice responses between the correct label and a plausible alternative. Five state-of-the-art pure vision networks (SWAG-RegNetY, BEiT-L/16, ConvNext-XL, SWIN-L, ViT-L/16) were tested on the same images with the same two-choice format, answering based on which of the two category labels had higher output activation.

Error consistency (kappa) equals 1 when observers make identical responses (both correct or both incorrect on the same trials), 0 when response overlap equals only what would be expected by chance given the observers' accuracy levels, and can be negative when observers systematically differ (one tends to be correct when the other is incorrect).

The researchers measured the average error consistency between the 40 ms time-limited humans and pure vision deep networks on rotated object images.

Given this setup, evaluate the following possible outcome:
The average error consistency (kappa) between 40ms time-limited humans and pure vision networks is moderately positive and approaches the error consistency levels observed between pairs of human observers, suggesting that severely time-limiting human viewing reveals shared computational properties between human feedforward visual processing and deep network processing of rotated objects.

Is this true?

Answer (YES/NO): NO